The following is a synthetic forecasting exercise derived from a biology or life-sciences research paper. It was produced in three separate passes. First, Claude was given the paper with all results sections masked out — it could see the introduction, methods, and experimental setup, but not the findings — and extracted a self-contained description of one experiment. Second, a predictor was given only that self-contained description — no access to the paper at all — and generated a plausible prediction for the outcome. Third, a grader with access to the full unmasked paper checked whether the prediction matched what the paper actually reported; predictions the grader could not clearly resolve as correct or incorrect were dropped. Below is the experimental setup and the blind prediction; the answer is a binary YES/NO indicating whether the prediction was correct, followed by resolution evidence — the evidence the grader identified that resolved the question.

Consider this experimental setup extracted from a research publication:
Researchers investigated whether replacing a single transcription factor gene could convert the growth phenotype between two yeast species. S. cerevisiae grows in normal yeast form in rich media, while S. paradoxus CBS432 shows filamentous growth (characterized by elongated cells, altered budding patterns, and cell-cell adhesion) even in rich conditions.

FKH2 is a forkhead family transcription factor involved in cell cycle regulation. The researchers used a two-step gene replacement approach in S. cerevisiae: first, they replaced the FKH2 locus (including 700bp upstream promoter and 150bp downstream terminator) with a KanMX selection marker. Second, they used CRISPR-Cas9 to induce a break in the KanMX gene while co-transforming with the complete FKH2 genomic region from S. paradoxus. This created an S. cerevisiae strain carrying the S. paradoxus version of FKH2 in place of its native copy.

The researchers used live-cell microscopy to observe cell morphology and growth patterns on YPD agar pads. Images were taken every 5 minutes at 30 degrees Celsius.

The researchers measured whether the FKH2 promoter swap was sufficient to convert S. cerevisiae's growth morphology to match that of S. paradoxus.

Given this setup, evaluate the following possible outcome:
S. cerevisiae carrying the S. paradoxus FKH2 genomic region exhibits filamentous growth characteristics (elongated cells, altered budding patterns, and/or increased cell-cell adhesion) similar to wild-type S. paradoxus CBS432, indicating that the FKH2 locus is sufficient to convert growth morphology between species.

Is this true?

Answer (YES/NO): NO